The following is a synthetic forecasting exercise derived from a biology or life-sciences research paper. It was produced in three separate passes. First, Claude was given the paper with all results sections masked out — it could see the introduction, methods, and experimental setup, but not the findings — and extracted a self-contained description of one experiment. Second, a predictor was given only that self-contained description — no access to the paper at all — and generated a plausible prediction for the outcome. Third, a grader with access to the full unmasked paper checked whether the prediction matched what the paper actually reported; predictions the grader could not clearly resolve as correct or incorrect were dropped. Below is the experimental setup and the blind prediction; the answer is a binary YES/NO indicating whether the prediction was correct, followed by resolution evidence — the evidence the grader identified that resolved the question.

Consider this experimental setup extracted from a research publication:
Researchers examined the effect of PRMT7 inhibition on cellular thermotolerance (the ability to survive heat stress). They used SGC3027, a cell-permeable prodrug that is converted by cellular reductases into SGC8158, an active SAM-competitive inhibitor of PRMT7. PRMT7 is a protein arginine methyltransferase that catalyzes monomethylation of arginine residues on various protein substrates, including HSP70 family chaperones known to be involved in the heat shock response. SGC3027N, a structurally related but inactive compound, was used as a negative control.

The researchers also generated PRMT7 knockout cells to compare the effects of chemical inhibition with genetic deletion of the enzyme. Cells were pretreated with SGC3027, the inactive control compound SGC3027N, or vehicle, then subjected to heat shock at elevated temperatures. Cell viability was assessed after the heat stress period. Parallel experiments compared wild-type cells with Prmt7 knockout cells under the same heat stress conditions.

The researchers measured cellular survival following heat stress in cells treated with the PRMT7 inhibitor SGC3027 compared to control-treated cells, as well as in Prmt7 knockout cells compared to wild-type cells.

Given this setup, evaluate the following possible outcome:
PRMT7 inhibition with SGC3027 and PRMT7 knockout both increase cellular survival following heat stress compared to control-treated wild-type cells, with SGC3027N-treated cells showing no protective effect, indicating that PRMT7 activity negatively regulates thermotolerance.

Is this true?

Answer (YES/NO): NO